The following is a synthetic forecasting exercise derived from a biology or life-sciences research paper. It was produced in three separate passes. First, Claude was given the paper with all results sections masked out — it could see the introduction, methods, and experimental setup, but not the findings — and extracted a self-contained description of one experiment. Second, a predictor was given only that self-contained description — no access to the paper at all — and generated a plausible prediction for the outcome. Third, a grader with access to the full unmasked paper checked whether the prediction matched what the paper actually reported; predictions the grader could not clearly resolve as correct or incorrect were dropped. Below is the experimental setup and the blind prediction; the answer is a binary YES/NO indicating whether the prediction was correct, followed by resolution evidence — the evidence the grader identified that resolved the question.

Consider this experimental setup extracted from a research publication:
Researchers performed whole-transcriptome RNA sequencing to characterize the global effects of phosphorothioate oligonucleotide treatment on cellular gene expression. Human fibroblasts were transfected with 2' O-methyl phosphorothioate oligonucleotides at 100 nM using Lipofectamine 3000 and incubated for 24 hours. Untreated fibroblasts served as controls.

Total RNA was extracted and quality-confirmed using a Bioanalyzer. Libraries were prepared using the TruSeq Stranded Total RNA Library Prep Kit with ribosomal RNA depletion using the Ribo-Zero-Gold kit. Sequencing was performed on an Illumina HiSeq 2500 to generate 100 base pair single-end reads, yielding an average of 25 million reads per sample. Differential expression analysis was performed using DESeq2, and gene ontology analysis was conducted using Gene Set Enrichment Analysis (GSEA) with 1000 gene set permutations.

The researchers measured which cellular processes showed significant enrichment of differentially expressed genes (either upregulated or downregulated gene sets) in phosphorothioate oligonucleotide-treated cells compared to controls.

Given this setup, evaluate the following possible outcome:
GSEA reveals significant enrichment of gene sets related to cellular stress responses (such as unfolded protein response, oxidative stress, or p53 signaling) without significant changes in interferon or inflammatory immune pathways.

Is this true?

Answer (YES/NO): NO